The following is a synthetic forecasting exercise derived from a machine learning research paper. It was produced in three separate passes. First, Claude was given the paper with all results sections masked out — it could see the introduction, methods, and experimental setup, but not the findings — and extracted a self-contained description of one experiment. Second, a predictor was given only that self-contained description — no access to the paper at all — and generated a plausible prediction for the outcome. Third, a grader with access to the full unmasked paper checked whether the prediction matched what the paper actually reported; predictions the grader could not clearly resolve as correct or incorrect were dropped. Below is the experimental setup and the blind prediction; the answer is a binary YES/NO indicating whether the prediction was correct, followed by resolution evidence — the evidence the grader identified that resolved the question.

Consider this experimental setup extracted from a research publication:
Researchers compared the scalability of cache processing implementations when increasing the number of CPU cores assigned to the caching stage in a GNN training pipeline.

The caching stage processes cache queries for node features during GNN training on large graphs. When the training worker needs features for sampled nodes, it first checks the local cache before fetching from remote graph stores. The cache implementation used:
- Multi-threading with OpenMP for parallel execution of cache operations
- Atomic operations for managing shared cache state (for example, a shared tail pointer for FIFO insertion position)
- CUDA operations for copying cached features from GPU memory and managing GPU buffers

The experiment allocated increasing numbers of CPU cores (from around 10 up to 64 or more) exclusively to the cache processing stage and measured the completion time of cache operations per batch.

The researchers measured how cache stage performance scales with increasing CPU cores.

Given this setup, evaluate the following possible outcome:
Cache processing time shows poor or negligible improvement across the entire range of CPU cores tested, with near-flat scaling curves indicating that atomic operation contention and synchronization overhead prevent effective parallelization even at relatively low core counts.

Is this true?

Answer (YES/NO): NO